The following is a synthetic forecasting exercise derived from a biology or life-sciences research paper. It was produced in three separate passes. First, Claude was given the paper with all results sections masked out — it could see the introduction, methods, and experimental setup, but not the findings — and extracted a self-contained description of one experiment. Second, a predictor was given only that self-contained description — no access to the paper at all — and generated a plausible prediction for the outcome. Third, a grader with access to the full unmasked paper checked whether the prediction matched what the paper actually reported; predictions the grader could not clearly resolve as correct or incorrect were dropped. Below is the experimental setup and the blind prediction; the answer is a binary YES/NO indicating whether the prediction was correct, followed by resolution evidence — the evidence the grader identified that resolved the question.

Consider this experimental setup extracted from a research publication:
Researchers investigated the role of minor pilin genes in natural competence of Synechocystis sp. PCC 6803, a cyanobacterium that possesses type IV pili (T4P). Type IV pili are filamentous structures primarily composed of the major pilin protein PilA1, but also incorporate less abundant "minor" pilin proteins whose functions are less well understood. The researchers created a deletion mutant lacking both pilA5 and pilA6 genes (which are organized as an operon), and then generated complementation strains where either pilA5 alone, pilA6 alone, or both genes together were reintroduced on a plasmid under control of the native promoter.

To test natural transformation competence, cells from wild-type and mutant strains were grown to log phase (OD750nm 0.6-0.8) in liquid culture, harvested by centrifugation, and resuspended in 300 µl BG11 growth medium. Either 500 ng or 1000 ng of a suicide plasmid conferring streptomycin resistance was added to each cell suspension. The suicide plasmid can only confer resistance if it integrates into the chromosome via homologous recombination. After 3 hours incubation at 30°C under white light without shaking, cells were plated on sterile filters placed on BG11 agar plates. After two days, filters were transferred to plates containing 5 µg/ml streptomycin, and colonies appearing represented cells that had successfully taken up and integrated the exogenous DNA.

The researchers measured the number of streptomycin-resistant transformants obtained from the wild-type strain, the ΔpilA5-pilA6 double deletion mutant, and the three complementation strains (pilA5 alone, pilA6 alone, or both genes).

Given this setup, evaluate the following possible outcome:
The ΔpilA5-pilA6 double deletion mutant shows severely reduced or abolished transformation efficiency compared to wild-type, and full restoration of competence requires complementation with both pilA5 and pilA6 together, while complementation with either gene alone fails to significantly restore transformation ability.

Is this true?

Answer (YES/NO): NO